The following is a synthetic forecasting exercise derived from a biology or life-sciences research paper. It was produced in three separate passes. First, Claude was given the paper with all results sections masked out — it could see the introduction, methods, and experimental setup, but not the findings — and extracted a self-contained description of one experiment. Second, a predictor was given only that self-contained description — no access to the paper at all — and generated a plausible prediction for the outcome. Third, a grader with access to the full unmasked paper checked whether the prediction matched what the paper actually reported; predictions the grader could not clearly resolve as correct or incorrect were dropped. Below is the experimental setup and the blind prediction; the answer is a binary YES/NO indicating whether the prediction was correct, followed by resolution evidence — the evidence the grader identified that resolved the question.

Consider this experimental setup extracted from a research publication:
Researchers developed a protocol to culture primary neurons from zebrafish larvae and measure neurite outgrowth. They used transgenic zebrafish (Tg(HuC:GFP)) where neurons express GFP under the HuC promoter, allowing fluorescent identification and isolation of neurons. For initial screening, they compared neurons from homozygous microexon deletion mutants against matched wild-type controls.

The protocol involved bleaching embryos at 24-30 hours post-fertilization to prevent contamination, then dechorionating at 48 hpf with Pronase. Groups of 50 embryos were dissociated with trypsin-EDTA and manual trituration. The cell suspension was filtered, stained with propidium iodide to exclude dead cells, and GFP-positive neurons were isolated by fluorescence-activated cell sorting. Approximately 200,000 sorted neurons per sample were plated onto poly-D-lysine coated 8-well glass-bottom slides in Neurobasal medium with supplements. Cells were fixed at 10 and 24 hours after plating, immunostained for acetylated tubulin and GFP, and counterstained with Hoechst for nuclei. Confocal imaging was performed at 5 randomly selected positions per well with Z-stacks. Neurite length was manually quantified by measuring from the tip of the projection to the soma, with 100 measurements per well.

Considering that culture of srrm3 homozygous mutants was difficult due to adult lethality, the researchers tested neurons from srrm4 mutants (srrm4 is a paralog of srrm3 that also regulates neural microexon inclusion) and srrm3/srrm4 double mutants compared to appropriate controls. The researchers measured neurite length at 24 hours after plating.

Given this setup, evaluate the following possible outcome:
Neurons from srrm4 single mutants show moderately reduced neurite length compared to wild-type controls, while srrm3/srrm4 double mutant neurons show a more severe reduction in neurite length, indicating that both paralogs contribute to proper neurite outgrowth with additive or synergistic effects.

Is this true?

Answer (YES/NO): NO